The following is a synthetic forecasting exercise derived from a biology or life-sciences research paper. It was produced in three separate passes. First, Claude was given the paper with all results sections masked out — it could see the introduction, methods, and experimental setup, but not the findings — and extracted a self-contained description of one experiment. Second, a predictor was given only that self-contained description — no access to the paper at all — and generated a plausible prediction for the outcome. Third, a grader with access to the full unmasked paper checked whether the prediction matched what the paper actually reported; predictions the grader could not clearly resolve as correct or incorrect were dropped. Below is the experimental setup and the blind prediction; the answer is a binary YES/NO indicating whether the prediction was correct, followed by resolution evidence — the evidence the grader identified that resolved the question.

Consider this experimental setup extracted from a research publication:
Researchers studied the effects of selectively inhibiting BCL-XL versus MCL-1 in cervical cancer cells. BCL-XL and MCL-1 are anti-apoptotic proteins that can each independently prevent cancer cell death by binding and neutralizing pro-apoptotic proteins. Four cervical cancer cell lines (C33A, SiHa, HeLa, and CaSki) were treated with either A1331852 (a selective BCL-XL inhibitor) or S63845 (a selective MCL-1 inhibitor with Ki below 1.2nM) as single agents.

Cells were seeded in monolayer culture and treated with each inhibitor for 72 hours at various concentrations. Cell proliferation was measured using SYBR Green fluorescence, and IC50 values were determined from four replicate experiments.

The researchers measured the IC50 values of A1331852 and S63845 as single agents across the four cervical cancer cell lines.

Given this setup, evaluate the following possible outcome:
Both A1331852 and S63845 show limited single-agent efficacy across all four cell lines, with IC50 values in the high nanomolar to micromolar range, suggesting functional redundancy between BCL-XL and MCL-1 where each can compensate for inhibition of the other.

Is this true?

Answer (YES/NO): NO